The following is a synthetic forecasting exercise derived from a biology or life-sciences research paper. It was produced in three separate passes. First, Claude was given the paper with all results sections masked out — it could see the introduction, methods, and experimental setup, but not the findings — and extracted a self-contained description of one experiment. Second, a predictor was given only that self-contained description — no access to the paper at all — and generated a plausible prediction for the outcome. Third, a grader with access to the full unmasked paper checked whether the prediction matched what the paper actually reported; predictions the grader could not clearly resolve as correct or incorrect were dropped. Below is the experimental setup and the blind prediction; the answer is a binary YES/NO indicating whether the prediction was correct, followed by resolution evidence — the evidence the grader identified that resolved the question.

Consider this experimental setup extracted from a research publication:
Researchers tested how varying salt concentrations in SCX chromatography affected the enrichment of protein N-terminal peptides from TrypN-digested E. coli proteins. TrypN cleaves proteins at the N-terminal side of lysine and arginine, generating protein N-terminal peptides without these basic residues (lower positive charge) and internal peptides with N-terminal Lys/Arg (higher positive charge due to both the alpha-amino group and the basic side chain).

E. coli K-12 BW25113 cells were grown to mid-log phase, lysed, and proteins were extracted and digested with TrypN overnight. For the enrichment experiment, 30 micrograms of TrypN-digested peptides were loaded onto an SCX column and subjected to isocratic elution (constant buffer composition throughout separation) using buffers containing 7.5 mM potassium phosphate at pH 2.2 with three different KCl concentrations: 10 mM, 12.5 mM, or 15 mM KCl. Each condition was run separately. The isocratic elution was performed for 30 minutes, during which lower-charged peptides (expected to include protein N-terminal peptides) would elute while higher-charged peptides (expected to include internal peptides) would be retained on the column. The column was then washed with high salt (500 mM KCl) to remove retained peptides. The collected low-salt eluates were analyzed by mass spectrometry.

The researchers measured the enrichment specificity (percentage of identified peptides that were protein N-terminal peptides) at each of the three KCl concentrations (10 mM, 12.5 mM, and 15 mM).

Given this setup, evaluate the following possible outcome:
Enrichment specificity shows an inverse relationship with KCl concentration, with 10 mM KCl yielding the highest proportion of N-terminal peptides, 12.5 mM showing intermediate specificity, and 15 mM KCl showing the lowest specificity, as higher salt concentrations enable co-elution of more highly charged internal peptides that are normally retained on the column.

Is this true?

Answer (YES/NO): YES